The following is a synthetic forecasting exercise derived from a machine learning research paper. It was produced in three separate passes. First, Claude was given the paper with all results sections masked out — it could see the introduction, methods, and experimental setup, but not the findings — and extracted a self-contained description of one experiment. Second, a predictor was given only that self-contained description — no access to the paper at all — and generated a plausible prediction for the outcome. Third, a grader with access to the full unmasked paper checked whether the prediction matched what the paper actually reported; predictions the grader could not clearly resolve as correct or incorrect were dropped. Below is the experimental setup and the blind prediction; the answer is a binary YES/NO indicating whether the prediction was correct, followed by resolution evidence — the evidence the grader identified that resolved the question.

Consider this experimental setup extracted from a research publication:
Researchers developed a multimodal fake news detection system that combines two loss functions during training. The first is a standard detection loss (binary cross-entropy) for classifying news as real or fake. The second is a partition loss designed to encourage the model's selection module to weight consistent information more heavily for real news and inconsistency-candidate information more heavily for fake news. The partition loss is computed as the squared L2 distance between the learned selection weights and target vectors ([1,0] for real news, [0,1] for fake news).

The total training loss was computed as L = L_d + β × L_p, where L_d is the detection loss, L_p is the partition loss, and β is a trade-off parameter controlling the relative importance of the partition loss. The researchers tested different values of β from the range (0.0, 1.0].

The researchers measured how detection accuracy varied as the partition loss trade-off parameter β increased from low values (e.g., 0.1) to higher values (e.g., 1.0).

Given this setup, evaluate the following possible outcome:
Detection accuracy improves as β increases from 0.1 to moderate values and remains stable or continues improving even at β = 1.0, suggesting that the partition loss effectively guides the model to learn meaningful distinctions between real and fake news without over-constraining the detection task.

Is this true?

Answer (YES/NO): NO